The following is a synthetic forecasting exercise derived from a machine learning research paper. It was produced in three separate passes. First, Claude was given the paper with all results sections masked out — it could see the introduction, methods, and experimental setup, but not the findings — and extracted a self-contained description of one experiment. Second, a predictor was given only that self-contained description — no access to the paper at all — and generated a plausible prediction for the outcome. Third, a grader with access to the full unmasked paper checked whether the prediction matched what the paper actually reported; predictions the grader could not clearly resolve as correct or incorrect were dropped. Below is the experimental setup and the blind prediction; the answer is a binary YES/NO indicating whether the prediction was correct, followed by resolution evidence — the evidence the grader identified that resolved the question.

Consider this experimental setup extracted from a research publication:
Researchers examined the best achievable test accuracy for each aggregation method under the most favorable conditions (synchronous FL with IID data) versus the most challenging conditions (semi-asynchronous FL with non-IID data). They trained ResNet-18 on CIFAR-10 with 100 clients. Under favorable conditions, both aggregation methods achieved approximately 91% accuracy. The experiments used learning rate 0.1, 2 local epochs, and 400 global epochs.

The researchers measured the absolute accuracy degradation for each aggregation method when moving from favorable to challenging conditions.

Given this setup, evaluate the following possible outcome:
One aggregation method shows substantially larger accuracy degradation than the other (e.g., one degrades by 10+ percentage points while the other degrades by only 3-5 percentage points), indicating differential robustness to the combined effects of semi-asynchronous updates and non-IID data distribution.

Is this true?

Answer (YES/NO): YES